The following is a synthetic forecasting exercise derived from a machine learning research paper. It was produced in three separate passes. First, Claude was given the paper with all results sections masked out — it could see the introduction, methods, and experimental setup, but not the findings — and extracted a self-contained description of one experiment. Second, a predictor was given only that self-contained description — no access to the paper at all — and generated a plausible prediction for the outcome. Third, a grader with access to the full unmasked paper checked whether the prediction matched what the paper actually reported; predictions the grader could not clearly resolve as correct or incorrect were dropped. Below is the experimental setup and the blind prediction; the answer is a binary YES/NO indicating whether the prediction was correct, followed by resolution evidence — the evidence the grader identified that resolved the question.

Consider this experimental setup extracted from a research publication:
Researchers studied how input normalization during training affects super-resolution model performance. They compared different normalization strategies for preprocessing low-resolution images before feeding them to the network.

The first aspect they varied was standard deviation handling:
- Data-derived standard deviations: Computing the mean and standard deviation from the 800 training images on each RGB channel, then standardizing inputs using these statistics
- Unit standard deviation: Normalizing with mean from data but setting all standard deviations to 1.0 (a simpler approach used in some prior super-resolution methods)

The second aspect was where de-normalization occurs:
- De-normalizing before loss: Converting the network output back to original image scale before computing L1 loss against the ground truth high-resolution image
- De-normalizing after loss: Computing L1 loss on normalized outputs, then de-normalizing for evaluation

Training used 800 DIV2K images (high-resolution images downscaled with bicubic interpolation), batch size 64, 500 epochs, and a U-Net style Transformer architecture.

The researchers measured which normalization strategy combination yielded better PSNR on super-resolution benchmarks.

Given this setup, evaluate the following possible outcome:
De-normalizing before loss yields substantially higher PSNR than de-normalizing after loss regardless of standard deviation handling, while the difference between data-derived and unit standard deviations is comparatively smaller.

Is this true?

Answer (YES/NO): NO